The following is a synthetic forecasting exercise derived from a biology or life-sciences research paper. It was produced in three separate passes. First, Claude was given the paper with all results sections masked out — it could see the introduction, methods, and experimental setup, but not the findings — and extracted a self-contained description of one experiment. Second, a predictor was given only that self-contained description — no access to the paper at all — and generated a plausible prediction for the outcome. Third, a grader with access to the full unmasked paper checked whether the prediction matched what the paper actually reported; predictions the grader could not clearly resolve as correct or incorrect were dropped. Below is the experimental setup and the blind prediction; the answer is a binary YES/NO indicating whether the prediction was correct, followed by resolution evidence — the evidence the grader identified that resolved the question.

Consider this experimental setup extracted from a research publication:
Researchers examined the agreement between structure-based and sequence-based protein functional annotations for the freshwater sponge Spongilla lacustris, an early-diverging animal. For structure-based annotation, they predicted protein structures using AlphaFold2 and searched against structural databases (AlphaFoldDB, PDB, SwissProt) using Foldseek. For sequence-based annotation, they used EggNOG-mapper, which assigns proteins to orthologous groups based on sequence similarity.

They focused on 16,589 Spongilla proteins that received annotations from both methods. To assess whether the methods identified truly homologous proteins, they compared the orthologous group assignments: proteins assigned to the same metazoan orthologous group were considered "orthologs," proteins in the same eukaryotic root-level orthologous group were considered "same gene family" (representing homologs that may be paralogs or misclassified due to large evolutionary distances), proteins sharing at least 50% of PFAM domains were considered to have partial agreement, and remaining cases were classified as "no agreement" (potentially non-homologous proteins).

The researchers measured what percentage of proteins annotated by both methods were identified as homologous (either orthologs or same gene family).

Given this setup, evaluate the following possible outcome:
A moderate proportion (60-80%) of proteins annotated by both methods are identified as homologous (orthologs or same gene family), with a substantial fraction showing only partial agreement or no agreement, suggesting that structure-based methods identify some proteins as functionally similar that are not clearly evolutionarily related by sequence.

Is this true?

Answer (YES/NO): NO